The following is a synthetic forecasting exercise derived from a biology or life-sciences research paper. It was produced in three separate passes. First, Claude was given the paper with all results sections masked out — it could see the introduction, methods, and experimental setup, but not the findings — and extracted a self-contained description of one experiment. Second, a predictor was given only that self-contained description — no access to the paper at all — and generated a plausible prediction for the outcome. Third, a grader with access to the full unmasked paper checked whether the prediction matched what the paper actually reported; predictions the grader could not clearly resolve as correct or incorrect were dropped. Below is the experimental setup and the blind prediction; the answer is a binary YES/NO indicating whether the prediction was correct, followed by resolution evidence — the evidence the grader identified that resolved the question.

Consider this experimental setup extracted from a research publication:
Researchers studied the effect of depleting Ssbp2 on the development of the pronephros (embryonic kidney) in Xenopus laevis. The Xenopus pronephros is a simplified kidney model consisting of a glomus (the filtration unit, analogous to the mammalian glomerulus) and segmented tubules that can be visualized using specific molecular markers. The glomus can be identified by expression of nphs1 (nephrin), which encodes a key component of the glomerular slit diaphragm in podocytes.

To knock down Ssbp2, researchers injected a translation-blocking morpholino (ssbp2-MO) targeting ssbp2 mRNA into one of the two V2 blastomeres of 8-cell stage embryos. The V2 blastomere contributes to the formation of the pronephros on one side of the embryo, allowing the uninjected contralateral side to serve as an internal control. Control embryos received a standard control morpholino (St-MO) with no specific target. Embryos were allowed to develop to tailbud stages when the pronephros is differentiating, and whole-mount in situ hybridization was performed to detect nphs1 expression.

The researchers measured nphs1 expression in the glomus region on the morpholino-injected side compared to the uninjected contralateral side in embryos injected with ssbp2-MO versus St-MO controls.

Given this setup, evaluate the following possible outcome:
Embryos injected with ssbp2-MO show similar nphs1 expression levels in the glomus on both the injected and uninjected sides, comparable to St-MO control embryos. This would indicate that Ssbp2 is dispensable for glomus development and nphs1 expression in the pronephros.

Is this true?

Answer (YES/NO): NO